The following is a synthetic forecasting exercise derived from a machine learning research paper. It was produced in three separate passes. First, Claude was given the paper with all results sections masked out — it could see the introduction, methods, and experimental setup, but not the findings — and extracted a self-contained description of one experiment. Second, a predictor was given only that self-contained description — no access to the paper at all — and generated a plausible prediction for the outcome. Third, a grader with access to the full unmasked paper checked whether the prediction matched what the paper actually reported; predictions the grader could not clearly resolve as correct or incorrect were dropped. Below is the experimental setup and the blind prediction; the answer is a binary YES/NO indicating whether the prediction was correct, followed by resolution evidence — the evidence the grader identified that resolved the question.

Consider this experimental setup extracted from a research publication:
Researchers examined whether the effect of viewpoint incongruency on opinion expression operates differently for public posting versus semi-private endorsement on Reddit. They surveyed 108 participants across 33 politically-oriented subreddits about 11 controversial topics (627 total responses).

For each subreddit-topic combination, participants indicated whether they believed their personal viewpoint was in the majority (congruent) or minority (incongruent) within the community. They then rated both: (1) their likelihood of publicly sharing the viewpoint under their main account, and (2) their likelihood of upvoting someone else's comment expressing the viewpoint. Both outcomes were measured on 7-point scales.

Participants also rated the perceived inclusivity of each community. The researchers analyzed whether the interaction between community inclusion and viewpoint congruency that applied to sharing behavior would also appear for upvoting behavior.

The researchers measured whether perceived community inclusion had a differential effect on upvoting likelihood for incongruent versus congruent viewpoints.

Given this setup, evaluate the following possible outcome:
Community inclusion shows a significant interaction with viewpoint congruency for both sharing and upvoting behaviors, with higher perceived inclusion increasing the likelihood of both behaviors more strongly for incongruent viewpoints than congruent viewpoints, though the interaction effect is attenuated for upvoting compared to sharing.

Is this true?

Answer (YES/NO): NO